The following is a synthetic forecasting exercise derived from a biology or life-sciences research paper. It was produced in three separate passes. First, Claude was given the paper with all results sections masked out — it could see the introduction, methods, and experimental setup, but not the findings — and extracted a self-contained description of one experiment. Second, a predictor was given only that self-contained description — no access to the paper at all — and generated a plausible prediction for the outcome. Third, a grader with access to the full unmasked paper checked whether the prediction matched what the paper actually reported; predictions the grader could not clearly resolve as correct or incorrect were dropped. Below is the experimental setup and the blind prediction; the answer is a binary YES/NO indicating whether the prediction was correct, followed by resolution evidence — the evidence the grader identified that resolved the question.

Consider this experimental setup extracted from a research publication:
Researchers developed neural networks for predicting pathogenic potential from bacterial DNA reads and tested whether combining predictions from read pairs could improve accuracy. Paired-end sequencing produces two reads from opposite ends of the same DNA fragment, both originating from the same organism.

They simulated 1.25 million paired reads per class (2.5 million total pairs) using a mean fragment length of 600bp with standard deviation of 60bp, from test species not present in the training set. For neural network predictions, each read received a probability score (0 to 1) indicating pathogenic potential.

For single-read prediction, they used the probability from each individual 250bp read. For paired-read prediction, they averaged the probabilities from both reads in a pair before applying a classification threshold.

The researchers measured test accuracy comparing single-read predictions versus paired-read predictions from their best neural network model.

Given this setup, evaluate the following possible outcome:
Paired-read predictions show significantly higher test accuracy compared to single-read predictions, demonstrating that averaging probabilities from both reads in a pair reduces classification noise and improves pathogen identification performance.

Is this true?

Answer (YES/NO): YES